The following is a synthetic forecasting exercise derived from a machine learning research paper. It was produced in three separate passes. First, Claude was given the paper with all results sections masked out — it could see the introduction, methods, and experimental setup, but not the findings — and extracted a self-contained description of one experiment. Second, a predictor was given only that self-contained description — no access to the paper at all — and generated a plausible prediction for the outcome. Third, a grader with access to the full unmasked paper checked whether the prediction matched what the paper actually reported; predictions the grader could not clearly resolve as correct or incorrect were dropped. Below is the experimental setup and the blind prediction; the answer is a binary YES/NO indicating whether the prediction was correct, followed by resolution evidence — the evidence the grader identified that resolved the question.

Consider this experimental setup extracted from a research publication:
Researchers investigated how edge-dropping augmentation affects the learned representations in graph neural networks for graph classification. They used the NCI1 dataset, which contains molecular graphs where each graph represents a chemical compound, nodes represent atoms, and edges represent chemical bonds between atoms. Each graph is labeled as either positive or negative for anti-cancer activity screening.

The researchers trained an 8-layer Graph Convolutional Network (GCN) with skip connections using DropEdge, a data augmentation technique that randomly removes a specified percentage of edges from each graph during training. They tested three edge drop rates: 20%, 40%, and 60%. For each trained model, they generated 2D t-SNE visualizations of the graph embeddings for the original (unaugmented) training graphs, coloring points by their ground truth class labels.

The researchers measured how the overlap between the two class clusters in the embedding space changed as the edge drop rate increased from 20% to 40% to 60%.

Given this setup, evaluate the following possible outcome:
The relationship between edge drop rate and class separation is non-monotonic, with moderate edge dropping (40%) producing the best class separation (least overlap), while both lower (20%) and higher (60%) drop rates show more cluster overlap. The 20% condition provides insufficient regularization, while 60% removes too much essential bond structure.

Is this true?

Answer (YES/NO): NO